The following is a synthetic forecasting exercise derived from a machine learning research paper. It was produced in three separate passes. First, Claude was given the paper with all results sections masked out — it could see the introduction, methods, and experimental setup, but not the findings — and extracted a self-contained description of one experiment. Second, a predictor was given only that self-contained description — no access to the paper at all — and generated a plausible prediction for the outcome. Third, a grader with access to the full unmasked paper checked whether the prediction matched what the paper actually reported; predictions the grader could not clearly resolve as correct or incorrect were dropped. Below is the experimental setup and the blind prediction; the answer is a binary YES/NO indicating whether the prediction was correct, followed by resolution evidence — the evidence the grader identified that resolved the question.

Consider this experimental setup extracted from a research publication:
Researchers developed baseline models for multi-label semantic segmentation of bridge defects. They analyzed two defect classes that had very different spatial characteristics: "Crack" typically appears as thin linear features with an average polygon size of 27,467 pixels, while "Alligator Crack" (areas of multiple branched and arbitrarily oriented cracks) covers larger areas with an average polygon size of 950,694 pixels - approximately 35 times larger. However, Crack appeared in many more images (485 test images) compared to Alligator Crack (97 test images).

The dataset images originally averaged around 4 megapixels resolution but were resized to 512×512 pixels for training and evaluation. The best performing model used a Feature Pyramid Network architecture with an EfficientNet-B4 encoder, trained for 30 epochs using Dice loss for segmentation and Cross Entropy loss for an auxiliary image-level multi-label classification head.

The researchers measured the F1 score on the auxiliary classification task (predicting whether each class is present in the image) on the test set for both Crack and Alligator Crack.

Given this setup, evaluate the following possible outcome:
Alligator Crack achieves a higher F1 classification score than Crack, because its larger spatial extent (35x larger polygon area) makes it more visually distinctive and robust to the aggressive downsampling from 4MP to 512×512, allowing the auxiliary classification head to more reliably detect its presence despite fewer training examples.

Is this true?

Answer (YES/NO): YES